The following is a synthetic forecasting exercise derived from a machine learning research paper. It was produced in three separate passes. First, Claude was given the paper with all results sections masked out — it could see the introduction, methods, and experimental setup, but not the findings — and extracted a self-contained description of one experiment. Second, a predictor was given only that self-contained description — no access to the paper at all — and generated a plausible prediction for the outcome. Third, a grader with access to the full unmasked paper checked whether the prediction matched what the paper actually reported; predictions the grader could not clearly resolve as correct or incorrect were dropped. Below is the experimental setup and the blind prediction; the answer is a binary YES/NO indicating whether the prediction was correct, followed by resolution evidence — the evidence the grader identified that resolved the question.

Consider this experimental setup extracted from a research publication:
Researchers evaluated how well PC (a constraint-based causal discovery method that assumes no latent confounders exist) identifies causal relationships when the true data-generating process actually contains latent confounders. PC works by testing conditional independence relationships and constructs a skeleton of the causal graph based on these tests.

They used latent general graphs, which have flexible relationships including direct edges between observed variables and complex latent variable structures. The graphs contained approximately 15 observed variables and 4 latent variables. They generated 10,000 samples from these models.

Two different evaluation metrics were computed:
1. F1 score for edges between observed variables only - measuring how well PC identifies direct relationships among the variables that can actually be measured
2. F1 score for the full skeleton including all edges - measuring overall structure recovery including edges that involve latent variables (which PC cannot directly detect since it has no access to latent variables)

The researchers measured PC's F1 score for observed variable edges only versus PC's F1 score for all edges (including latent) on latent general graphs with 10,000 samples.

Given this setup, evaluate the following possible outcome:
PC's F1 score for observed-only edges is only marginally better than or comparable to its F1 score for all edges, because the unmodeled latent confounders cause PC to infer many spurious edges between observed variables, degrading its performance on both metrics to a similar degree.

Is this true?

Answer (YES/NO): NO